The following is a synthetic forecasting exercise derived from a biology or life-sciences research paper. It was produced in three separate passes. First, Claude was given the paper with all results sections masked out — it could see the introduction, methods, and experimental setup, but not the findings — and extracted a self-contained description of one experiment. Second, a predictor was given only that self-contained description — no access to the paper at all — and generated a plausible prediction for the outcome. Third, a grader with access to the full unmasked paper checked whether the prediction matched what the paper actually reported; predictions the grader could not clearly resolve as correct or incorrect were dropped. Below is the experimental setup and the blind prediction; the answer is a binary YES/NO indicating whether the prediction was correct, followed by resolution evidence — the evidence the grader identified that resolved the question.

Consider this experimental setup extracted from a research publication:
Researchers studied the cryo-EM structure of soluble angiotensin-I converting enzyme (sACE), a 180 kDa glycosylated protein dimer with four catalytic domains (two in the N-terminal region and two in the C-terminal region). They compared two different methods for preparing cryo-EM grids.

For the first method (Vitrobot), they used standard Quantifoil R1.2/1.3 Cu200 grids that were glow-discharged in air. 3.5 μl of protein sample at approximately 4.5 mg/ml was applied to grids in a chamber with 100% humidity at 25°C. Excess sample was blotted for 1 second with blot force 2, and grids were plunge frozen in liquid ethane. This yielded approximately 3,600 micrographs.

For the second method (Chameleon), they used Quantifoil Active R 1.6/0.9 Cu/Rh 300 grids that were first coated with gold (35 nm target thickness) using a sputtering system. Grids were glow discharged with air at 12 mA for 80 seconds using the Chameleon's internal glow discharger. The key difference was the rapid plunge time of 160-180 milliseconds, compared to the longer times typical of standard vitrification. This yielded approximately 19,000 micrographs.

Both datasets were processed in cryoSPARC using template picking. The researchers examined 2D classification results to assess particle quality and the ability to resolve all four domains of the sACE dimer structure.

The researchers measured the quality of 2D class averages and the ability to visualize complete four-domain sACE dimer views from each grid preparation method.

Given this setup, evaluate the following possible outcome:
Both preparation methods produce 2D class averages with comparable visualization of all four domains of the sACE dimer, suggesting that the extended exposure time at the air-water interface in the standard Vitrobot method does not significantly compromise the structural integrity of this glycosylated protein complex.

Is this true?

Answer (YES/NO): NO